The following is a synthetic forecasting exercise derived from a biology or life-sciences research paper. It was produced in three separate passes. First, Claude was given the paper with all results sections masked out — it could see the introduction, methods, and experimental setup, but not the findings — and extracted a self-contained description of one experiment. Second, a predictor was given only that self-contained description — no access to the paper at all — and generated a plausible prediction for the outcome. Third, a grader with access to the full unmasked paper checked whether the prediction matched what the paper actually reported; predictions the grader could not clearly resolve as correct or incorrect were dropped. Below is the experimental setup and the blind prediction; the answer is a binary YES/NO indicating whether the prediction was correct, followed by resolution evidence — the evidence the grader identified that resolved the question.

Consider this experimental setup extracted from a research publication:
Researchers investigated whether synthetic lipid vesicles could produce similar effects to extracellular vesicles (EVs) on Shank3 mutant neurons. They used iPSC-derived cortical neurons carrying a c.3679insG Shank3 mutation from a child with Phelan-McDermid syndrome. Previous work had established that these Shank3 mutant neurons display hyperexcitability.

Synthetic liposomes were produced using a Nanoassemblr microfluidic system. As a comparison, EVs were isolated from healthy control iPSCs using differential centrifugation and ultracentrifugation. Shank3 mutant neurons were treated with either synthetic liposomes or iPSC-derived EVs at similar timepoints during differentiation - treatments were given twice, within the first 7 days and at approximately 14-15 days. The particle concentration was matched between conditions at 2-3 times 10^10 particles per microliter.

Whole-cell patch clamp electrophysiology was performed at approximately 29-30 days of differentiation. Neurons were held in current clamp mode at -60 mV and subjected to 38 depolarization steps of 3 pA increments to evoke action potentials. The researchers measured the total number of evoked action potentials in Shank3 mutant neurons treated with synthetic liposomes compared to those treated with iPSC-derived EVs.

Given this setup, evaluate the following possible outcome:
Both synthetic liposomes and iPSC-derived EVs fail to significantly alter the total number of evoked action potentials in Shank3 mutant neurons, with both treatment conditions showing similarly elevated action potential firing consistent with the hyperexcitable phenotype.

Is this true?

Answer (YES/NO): NO